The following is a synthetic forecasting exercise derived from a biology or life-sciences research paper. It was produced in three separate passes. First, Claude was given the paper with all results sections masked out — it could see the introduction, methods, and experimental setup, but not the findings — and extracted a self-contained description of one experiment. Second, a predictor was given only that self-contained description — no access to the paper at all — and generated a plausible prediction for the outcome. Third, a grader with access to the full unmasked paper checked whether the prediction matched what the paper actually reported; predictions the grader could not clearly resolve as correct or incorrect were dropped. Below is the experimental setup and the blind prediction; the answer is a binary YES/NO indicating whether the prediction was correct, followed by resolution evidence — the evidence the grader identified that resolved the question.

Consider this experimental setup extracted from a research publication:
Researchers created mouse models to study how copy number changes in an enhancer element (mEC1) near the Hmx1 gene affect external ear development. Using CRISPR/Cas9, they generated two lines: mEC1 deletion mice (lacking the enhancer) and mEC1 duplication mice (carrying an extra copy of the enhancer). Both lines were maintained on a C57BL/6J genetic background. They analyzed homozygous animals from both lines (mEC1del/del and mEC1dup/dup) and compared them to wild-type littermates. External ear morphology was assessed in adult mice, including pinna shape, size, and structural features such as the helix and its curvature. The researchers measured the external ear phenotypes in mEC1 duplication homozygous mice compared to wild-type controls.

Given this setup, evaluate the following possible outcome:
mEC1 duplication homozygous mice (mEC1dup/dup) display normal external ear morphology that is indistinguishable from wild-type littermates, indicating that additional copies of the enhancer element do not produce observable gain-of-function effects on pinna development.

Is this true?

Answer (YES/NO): NO